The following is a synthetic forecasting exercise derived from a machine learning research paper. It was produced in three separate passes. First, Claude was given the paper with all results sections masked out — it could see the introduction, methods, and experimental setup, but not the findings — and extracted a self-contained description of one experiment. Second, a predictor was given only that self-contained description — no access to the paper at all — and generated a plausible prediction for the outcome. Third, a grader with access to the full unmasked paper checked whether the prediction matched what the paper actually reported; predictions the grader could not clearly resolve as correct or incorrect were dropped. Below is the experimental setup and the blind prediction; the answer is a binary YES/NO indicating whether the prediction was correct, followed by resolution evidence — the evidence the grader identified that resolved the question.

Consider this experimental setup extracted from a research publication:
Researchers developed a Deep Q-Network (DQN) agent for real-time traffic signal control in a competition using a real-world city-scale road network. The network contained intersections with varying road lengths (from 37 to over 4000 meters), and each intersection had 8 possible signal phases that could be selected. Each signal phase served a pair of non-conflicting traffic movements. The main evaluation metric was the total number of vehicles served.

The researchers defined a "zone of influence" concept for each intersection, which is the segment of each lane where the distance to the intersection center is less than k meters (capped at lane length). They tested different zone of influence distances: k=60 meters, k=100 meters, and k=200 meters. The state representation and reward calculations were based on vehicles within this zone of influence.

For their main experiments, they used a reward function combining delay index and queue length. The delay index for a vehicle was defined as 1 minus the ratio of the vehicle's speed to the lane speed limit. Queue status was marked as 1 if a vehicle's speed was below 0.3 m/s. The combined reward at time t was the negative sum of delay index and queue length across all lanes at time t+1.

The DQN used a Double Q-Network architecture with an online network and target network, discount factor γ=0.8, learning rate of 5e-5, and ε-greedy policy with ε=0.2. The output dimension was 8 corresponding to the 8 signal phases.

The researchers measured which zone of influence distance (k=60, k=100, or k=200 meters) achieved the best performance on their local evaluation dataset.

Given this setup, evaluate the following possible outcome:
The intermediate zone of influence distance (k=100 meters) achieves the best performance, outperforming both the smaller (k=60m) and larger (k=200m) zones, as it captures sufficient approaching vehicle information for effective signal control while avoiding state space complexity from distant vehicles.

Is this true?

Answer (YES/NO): YES